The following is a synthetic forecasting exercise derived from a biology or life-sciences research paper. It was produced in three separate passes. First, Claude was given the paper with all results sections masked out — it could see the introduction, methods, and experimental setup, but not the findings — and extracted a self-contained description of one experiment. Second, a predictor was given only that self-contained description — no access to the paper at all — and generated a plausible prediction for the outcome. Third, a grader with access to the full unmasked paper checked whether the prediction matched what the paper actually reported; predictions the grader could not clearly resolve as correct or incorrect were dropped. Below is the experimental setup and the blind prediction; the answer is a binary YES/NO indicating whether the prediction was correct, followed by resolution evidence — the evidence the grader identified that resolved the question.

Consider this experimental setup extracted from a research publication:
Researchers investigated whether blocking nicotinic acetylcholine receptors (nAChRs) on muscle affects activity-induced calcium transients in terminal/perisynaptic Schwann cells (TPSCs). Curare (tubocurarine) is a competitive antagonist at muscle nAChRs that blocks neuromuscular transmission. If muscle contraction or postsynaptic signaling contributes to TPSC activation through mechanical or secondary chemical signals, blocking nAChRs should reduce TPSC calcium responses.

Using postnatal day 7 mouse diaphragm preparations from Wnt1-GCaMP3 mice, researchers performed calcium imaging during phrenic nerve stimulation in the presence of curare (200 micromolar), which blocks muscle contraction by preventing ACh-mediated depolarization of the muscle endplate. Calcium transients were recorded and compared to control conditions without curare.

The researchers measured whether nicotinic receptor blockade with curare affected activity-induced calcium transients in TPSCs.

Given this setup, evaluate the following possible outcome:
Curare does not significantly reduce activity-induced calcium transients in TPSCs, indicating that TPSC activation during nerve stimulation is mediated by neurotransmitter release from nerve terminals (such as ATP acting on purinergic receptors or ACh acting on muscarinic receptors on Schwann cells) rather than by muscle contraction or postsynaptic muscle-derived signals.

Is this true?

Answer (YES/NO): YES